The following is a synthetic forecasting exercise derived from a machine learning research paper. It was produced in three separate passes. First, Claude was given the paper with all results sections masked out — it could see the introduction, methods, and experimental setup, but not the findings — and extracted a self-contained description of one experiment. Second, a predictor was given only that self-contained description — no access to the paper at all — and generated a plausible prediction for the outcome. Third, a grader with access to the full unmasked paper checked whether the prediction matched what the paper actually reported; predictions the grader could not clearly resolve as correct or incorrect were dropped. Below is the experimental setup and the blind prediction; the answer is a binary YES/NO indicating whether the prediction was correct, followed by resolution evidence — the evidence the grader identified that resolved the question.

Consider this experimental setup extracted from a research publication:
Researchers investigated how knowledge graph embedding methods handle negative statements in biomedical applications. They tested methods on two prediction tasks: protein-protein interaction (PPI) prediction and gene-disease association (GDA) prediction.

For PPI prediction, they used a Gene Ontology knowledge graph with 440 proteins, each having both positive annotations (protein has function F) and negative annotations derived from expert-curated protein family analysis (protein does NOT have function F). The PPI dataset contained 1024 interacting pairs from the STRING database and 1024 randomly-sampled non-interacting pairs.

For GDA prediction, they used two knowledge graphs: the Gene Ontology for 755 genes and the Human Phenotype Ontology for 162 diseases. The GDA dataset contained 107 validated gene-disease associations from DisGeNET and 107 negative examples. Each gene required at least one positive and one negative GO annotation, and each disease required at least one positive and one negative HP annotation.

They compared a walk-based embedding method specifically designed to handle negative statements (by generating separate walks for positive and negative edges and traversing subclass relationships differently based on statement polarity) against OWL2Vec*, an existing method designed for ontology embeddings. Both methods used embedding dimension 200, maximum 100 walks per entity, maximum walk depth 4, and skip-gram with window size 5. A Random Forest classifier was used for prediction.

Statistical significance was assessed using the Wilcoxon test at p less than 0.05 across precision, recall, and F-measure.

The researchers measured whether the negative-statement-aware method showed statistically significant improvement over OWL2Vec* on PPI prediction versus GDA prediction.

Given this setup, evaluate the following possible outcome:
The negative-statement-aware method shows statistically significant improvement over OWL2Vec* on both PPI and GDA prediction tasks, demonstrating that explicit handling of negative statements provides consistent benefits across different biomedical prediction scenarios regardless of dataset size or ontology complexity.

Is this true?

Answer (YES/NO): NO